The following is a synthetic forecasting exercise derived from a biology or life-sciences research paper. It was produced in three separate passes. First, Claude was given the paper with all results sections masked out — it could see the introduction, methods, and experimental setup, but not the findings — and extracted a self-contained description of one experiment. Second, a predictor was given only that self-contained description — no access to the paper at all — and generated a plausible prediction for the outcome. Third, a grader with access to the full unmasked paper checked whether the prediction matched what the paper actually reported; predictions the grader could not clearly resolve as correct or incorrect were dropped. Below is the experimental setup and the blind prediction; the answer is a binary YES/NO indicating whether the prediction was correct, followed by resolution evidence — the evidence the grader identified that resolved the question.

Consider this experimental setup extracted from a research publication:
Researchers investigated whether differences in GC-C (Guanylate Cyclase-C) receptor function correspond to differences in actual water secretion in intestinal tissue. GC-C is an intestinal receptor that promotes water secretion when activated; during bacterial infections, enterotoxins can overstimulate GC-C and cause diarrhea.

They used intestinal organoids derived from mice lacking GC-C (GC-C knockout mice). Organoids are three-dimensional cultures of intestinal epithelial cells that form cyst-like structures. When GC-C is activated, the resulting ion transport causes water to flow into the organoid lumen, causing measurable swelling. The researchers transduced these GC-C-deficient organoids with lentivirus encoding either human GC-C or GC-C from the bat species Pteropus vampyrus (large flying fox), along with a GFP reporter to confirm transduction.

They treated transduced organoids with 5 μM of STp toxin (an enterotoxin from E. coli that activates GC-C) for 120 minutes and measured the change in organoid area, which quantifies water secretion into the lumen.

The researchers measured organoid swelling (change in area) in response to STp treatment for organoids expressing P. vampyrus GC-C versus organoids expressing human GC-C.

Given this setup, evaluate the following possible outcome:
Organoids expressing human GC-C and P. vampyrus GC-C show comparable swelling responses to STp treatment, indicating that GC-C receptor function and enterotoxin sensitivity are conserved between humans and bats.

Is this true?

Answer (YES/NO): NO